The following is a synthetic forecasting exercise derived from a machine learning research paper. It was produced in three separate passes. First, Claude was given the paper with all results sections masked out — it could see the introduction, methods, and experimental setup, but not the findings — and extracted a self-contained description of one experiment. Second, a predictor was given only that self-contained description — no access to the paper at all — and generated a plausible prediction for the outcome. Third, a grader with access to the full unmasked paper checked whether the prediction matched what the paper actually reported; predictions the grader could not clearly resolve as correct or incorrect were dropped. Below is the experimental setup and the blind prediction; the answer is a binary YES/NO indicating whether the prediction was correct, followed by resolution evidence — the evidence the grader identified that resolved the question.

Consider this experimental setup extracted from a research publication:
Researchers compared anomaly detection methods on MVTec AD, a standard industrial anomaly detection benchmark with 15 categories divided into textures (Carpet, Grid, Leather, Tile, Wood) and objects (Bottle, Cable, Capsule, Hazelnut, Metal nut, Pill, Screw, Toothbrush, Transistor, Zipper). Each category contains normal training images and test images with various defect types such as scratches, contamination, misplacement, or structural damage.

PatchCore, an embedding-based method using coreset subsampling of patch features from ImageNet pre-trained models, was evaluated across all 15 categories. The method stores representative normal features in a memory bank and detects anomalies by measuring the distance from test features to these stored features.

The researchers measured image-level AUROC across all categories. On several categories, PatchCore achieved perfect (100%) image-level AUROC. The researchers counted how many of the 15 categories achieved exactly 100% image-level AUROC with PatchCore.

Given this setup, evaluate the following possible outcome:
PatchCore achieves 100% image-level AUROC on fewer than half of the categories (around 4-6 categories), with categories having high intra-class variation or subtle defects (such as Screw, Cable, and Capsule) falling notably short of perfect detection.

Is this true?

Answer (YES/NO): YES